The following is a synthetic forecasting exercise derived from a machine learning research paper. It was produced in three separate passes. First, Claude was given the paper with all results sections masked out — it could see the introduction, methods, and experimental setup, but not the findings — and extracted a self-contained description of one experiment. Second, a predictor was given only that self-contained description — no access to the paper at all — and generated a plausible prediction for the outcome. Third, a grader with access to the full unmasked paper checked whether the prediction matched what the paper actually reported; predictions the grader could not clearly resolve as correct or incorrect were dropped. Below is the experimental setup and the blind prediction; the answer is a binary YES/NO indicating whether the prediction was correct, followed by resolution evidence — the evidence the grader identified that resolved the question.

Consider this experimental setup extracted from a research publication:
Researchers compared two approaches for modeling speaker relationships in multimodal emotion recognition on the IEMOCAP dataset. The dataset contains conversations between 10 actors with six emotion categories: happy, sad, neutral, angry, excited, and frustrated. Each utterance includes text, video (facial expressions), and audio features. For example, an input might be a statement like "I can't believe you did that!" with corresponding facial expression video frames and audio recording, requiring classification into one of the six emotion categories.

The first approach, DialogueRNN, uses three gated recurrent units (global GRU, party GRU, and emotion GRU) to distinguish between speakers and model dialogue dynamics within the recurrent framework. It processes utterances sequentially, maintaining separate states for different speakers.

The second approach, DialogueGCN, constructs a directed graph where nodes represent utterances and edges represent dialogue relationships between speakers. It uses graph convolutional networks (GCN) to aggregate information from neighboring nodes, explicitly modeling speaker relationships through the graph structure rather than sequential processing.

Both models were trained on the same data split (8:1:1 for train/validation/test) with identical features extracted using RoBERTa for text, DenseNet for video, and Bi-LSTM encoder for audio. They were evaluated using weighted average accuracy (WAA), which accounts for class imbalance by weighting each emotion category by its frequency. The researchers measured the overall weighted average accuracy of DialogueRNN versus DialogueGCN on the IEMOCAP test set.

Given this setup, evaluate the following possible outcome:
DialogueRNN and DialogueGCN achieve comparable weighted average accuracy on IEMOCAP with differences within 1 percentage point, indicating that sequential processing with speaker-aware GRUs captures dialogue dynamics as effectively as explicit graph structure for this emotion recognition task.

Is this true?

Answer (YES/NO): NO